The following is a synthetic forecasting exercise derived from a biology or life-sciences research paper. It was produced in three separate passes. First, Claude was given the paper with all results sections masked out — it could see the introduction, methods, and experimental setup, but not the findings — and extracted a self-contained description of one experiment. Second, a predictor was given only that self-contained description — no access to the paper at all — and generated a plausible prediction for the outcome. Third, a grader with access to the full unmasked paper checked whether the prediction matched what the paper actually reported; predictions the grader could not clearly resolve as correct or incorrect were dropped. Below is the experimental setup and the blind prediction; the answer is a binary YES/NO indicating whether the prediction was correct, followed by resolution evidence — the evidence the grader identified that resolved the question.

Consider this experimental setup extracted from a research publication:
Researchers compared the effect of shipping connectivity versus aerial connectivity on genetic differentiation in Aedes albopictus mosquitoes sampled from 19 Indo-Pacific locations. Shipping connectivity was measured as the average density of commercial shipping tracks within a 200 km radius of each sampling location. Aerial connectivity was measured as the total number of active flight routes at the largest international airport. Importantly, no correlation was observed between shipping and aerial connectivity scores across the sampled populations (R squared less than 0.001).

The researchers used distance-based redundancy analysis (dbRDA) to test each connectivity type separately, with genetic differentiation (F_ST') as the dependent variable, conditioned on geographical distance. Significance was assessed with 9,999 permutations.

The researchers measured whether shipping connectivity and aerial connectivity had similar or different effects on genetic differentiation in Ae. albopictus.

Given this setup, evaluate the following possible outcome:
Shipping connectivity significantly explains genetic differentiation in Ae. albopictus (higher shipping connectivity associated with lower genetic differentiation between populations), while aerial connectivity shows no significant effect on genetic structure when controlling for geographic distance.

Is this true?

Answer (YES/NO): NO